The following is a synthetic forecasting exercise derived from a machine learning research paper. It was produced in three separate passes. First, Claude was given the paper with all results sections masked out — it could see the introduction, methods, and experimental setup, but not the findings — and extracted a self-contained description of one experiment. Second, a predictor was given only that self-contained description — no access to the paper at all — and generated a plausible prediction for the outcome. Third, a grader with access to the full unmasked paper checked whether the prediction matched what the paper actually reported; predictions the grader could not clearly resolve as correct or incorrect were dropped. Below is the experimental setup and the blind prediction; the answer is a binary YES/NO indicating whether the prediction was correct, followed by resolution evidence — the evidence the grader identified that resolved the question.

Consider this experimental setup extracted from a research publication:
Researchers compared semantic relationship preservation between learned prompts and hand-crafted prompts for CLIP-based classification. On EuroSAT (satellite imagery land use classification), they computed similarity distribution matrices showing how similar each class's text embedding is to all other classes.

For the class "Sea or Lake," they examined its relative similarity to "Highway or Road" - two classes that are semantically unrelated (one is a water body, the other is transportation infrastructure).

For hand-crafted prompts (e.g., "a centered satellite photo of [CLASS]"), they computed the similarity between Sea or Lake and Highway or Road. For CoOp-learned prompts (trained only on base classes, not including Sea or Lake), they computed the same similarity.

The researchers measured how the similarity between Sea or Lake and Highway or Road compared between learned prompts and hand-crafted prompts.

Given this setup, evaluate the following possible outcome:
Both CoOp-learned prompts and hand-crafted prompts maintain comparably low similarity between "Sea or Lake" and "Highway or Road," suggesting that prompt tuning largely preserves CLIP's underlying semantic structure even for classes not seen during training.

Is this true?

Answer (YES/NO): NO